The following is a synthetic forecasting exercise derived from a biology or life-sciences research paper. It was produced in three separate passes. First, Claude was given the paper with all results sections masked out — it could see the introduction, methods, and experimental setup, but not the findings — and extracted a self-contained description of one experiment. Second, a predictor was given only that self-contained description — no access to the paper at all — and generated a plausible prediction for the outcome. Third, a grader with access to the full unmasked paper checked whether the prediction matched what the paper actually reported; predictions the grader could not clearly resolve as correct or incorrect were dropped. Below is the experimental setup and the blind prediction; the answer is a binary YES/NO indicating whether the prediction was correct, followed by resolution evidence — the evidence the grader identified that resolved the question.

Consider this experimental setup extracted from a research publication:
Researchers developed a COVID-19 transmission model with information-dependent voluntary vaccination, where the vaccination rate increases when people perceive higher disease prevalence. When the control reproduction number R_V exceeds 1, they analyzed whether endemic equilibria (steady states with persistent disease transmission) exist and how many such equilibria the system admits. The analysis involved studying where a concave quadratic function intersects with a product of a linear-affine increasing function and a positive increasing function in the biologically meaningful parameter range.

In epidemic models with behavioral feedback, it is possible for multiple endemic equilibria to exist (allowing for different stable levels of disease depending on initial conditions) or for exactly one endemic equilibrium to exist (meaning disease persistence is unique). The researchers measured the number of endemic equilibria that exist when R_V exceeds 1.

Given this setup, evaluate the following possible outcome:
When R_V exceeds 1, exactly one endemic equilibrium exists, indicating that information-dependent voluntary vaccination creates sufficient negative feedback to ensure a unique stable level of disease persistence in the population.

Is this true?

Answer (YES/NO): YES